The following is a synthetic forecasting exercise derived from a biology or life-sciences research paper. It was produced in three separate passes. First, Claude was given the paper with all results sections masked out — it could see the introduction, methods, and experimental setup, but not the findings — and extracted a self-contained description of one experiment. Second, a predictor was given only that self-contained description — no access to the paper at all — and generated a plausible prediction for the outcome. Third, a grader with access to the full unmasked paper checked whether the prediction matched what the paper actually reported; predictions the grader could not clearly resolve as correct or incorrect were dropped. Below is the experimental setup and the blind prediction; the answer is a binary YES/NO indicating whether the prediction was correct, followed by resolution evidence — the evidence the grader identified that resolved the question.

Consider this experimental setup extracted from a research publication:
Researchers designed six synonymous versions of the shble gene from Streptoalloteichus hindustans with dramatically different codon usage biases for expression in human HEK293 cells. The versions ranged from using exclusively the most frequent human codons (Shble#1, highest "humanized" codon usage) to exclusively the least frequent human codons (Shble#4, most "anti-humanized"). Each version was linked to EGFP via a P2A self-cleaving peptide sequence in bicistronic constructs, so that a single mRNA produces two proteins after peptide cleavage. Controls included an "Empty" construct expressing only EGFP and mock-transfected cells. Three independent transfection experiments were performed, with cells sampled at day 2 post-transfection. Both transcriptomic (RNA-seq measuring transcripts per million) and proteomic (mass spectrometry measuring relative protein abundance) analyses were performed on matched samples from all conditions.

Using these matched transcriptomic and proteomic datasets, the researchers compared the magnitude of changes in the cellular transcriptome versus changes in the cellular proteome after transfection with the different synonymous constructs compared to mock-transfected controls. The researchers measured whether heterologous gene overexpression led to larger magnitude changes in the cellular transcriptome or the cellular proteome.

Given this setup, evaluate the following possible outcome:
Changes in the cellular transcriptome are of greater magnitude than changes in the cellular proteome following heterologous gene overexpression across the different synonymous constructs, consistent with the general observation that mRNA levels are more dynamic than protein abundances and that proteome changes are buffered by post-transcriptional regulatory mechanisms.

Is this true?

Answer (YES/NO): YES